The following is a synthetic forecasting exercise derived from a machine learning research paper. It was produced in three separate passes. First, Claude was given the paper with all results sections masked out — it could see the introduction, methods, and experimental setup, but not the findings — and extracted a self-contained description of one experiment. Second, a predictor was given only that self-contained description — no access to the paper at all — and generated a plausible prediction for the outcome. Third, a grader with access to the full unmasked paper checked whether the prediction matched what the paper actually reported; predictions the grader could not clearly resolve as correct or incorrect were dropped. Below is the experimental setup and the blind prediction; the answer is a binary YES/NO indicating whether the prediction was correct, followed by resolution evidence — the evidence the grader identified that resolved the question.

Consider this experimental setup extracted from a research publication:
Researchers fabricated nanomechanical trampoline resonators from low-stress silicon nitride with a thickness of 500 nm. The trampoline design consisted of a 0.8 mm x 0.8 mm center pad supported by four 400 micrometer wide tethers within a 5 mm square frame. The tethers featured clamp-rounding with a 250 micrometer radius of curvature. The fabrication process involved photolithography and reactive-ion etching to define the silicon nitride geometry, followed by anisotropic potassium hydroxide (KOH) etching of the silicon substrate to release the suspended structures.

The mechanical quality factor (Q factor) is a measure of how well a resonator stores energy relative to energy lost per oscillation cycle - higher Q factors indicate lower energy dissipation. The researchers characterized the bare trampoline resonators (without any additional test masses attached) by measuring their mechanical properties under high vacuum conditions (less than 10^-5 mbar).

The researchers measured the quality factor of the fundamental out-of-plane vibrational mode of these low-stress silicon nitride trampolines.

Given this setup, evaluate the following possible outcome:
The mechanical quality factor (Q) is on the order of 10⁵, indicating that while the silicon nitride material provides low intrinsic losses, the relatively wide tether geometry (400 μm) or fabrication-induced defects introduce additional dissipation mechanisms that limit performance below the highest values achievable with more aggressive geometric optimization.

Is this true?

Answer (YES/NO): YES